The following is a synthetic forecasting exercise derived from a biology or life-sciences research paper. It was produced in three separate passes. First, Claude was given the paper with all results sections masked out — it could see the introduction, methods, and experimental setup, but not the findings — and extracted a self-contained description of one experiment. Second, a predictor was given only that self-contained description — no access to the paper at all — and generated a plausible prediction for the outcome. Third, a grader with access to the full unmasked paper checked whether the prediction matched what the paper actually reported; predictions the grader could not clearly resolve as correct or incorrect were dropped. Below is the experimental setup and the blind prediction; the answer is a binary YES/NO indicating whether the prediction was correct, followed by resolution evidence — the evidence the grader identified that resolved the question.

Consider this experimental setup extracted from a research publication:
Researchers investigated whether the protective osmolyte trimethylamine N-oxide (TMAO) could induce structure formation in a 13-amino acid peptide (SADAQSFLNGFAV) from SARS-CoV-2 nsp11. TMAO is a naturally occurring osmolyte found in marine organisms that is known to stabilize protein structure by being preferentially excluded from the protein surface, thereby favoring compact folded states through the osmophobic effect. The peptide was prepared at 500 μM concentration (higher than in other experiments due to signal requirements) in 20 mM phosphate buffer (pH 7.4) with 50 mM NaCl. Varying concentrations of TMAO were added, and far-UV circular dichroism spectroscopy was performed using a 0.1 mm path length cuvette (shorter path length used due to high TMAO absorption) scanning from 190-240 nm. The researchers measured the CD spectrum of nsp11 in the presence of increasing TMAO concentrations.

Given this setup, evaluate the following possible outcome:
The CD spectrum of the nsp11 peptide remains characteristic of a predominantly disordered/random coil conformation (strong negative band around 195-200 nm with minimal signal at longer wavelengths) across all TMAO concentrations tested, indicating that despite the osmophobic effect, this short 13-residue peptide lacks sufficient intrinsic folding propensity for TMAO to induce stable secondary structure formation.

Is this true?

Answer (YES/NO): YES